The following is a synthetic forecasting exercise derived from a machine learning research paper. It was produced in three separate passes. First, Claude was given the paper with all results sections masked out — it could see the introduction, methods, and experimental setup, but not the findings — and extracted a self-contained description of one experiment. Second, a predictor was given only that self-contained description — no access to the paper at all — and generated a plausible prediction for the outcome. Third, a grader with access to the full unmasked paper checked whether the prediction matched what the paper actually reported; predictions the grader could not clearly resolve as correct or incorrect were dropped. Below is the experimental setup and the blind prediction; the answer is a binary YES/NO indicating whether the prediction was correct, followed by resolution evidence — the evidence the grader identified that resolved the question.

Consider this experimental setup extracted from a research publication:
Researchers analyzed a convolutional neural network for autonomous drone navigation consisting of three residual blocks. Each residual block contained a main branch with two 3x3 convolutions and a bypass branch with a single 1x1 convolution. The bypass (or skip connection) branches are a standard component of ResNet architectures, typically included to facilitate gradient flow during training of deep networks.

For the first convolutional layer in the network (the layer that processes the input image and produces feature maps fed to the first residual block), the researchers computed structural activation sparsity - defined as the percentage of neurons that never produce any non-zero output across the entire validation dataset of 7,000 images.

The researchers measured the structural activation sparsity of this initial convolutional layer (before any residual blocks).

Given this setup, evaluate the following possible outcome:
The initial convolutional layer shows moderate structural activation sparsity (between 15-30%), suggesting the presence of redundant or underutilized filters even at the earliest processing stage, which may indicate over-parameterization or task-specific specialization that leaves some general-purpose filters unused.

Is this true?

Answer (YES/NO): YES